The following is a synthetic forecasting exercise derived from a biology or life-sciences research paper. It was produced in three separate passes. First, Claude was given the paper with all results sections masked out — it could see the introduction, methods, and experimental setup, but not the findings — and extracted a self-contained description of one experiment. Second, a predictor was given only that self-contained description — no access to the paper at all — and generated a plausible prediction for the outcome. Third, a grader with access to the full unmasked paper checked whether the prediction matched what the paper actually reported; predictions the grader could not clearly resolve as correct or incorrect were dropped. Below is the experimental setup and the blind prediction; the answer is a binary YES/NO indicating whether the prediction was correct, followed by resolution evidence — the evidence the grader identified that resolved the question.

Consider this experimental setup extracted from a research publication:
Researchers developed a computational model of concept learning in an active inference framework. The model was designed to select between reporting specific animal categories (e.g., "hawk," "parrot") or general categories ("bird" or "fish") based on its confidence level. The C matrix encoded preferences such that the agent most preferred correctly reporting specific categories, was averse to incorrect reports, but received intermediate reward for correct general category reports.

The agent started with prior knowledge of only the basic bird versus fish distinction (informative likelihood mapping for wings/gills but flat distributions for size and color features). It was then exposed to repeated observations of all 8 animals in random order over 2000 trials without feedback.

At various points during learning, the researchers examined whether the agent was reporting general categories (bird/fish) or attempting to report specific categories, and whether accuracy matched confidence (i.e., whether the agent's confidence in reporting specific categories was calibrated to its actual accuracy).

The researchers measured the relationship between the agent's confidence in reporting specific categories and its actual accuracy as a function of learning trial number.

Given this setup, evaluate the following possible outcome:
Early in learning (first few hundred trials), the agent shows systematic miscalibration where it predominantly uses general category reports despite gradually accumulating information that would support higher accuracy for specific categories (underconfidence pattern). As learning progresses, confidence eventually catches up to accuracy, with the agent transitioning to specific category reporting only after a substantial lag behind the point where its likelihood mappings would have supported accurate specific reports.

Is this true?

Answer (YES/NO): NO